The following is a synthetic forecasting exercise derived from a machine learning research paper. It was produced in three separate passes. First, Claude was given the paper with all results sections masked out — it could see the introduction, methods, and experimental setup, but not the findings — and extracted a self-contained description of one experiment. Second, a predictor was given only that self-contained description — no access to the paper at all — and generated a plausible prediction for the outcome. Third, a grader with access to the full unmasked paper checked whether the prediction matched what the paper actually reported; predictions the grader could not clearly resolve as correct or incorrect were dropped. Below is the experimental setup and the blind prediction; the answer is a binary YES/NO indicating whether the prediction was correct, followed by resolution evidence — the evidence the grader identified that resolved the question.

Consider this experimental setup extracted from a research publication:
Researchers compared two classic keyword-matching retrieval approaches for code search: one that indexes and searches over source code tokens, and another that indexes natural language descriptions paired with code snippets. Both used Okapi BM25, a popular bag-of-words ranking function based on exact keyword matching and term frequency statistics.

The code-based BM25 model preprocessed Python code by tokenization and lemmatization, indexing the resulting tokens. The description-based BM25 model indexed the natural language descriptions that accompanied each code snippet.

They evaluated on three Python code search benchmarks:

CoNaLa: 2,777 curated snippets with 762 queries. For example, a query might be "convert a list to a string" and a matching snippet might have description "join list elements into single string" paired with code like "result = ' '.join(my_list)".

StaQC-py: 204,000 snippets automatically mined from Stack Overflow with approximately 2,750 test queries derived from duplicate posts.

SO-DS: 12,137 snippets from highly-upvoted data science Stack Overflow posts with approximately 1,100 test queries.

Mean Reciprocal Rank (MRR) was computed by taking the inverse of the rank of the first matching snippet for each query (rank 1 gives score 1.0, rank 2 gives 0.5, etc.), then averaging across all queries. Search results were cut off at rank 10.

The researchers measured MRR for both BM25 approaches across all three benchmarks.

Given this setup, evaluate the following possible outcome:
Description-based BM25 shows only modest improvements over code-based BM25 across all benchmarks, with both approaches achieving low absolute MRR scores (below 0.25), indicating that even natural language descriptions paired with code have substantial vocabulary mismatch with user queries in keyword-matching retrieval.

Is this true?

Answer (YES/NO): NO